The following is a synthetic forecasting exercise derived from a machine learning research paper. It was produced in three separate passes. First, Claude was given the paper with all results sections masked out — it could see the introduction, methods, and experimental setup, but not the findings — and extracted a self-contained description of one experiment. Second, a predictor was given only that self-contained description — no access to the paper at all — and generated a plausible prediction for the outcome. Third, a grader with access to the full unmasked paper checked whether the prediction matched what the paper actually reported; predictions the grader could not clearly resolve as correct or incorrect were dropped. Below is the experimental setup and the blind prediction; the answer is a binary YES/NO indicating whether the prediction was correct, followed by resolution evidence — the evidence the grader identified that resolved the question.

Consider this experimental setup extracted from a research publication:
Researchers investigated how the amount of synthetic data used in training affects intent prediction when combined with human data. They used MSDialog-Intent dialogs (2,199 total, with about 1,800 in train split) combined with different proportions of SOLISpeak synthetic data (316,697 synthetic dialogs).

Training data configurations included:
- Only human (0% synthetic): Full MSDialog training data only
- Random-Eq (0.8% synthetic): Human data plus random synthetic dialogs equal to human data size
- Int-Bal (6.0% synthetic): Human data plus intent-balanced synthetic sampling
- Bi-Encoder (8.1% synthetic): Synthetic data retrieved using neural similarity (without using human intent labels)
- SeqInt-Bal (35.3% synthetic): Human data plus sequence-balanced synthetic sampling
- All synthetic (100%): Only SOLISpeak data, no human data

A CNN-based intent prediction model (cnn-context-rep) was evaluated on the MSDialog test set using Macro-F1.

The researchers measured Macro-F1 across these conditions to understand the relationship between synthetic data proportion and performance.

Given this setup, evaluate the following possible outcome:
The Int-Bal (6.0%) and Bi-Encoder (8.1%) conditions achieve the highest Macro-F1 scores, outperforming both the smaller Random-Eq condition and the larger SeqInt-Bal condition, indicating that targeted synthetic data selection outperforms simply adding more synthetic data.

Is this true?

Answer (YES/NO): NO